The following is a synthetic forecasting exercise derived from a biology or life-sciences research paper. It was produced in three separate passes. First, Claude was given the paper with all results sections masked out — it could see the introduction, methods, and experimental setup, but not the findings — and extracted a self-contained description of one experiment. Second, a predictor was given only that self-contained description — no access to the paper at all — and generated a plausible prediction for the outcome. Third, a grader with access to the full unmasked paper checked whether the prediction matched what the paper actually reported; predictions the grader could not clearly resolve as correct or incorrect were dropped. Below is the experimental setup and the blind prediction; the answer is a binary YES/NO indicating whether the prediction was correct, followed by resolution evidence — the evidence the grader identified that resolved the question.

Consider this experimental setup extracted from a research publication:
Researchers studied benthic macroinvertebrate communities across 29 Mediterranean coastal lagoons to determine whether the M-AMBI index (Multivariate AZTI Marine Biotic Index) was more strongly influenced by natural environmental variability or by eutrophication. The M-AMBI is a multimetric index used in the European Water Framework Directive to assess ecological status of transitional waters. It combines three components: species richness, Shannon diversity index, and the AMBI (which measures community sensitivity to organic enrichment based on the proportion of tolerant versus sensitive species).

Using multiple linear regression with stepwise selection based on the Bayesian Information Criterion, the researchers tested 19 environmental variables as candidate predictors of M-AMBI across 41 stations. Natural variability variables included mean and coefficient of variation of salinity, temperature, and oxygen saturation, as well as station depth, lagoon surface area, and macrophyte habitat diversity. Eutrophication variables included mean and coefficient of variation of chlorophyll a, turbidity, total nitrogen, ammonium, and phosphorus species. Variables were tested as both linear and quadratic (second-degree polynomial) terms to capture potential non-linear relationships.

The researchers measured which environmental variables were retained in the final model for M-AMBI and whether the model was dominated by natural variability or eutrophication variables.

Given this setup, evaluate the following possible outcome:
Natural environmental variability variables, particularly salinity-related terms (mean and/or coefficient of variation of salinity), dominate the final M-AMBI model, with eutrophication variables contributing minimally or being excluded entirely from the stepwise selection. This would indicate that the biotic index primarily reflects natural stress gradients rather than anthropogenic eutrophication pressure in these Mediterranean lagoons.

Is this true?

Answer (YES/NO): NO